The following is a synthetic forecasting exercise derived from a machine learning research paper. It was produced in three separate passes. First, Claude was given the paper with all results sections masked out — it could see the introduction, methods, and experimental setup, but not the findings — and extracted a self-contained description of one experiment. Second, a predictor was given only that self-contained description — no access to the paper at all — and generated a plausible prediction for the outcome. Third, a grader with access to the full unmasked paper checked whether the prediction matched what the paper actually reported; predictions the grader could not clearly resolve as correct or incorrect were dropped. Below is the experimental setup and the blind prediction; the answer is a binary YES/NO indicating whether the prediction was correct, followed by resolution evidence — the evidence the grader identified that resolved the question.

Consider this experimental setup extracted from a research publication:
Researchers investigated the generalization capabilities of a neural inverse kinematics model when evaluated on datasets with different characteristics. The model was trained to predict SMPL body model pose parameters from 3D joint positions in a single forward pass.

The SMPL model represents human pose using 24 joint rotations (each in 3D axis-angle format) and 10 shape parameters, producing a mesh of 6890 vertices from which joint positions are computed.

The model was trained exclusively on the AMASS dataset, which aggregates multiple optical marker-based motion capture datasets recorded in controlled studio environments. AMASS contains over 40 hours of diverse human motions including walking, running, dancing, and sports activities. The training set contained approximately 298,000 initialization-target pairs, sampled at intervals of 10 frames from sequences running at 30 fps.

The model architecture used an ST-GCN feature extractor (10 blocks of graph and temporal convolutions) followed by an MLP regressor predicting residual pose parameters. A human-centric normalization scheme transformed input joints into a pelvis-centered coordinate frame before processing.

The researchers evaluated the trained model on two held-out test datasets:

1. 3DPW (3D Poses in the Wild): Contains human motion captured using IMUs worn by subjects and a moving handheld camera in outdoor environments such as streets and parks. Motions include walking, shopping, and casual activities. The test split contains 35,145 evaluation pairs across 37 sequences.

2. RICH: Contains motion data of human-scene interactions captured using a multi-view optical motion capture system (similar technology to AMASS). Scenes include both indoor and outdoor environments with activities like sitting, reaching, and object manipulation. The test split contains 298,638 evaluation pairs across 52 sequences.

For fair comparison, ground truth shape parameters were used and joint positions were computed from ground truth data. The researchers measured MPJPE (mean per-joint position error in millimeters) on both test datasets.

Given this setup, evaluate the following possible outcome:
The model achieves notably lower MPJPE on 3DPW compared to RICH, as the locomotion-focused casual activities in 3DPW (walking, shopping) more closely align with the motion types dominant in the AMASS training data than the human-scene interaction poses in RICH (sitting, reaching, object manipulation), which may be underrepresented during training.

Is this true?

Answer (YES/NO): YES